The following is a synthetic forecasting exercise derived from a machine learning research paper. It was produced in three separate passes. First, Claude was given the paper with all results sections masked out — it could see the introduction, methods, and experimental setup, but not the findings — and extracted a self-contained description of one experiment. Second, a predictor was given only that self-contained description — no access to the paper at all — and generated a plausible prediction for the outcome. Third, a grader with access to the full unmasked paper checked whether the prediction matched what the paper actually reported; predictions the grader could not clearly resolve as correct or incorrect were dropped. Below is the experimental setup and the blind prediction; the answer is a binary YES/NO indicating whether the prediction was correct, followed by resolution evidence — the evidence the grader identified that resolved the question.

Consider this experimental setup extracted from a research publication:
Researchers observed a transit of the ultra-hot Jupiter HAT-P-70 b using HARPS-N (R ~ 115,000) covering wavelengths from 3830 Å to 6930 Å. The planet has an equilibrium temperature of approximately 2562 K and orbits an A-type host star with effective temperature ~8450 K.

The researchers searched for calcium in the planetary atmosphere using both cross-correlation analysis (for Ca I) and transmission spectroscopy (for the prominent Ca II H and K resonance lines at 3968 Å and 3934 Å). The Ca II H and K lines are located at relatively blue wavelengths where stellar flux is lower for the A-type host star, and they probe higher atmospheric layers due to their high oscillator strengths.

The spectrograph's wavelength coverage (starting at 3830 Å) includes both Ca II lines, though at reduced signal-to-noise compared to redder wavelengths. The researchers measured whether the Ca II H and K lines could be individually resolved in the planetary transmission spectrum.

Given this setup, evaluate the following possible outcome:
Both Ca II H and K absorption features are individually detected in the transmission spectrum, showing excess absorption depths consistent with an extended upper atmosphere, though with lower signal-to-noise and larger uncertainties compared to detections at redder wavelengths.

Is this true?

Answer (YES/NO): YES